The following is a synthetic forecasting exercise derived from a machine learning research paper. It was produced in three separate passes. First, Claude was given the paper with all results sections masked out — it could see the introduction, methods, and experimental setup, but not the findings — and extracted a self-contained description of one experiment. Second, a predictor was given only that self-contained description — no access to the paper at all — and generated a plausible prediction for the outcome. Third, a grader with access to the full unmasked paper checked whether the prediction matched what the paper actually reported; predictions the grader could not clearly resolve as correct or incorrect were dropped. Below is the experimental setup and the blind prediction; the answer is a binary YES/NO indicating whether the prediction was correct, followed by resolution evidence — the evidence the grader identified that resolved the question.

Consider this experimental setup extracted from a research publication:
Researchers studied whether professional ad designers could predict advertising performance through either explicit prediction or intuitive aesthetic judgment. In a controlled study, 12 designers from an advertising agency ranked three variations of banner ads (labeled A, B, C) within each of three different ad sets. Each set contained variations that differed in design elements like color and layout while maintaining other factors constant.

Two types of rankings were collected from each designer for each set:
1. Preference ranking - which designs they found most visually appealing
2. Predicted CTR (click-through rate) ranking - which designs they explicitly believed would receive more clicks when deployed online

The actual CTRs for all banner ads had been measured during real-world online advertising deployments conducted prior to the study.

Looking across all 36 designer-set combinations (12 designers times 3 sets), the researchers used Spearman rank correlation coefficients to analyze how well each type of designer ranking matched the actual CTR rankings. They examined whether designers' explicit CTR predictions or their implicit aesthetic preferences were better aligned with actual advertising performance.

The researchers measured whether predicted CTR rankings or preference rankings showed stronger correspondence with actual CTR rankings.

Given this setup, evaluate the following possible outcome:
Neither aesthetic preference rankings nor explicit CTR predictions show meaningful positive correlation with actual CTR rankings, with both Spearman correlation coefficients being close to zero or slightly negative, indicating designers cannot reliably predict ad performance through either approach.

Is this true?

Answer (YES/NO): YES